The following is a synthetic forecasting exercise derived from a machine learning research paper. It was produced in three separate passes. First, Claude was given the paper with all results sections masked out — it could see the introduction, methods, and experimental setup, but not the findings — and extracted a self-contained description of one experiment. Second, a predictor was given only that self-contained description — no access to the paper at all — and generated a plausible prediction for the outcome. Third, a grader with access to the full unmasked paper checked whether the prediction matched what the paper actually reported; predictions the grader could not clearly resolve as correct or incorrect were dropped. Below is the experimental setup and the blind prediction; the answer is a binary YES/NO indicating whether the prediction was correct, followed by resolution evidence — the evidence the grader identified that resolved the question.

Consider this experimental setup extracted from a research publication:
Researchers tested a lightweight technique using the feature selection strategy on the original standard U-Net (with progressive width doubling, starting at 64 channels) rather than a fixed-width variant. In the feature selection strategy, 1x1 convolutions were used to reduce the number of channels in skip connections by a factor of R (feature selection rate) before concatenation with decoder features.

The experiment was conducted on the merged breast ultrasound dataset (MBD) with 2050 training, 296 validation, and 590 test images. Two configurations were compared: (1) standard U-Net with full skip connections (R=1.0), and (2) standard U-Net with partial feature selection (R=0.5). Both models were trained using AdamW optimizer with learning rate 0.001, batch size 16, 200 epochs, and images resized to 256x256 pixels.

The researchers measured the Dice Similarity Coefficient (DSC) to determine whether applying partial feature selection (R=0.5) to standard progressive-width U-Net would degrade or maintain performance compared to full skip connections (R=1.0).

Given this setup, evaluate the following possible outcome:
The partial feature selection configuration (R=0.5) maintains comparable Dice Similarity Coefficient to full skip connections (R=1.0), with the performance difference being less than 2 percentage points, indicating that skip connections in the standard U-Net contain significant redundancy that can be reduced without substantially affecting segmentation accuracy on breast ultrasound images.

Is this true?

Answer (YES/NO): YES